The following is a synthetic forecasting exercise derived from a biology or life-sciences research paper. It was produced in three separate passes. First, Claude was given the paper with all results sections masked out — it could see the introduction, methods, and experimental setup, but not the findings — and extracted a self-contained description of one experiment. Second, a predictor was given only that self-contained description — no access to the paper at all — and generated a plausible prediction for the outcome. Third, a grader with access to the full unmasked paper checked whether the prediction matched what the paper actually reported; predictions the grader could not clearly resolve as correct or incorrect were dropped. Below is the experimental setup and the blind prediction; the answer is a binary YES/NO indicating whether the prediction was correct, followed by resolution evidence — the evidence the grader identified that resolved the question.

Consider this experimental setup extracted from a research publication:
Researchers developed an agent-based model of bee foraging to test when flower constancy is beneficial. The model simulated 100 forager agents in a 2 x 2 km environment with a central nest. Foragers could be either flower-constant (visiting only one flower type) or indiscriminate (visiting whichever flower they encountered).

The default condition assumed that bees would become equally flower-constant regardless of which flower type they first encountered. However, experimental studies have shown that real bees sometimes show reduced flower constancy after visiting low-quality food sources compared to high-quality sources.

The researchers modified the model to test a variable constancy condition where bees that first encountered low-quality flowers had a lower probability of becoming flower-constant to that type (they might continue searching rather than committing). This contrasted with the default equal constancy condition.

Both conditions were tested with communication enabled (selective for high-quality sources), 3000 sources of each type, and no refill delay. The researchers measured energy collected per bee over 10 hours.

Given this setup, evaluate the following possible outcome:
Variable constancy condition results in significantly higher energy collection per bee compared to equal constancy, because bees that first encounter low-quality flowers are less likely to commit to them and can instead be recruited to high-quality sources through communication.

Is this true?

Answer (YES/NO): YES